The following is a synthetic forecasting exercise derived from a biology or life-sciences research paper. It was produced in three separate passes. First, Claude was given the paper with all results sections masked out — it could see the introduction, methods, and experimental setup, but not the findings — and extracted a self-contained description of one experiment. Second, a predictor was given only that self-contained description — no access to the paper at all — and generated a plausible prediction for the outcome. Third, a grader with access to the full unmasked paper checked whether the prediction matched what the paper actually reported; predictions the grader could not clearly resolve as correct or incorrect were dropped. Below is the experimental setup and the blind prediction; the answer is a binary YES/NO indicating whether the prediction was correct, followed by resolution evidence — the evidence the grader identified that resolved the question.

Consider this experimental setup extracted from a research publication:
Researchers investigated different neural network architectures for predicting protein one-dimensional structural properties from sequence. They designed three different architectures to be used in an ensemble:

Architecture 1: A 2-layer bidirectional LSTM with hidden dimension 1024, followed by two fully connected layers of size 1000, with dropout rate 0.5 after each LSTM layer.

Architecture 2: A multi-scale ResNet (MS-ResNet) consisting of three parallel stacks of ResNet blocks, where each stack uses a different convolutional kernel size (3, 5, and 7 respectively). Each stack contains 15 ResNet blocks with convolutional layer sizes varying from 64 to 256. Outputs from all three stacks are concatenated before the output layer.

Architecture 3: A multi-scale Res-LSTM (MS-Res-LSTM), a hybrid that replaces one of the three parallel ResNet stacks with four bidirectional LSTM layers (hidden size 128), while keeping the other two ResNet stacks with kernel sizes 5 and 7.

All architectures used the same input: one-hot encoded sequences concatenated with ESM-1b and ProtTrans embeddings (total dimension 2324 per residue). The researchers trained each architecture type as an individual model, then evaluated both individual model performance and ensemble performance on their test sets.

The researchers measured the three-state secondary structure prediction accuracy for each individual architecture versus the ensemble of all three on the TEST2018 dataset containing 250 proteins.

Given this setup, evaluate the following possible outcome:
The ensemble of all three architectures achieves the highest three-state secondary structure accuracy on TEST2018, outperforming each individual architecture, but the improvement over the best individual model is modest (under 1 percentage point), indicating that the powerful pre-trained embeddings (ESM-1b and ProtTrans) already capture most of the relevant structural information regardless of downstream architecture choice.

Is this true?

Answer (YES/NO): YES